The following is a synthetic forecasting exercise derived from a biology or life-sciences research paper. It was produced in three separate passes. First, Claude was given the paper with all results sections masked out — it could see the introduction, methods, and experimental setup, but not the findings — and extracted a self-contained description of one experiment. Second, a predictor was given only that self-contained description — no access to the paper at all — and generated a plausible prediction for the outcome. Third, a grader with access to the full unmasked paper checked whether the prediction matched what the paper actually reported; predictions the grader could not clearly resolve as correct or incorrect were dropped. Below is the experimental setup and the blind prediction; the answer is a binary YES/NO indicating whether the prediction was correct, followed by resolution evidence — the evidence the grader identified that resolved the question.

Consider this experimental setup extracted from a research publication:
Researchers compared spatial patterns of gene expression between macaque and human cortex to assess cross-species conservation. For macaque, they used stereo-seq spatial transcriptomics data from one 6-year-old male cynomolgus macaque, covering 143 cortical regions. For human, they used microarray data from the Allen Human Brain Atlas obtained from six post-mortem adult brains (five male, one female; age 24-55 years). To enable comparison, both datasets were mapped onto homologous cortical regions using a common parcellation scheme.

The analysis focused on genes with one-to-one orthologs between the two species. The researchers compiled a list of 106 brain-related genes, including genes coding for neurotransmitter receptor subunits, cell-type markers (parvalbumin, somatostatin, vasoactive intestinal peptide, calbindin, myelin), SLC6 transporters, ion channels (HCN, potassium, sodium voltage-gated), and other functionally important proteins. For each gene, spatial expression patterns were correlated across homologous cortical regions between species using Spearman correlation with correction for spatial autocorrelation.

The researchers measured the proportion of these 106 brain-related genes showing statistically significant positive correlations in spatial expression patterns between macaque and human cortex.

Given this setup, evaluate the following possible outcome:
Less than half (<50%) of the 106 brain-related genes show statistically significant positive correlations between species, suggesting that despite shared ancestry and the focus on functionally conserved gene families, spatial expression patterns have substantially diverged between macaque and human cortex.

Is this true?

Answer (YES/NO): NO